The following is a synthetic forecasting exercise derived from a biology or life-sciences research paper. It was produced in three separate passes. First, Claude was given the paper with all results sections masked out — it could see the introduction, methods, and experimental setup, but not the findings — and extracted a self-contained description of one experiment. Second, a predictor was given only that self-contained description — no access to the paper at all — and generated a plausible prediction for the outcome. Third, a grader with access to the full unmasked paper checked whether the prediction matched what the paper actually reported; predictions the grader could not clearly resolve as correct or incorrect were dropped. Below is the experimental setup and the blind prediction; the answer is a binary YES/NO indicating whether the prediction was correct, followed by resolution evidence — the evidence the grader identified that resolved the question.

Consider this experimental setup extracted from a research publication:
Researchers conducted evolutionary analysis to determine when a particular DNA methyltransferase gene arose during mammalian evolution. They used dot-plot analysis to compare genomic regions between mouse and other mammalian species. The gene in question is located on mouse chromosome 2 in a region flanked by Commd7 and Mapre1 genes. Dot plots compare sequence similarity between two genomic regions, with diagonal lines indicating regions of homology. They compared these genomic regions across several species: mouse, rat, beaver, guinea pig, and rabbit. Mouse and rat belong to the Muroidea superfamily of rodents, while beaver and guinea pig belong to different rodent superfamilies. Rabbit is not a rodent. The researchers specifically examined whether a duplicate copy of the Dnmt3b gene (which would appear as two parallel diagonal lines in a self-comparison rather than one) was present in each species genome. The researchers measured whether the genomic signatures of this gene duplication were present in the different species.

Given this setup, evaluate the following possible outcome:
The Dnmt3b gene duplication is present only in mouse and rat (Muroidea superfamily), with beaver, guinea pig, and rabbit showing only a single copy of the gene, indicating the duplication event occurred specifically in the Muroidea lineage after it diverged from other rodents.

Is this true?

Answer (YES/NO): NO